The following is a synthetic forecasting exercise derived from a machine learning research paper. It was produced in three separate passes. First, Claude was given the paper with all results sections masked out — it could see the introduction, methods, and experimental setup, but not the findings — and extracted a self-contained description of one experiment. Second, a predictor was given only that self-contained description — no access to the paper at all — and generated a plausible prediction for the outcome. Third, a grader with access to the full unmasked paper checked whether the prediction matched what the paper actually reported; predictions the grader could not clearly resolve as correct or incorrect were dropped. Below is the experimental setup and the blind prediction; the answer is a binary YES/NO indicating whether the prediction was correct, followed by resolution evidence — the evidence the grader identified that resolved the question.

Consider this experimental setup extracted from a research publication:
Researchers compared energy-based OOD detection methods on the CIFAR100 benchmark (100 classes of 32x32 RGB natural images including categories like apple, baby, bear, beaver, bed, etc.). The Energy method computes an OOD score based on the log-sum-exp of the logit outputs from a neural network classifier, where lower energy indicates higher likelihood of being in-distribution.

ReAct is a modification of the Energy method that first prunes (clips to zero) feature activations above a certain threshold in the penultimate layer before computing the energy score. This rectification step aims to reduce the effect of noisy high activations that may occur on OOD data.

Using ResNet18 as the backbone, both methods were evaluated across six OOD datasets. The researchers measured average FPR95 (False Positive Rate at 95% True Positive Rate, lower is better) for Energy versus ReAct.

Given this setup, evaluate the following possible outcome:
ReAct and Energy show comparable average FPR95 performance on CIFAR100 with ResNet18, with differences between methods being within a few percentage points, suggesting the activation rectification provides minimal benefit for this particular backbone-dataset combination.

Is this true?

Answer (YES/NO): NO